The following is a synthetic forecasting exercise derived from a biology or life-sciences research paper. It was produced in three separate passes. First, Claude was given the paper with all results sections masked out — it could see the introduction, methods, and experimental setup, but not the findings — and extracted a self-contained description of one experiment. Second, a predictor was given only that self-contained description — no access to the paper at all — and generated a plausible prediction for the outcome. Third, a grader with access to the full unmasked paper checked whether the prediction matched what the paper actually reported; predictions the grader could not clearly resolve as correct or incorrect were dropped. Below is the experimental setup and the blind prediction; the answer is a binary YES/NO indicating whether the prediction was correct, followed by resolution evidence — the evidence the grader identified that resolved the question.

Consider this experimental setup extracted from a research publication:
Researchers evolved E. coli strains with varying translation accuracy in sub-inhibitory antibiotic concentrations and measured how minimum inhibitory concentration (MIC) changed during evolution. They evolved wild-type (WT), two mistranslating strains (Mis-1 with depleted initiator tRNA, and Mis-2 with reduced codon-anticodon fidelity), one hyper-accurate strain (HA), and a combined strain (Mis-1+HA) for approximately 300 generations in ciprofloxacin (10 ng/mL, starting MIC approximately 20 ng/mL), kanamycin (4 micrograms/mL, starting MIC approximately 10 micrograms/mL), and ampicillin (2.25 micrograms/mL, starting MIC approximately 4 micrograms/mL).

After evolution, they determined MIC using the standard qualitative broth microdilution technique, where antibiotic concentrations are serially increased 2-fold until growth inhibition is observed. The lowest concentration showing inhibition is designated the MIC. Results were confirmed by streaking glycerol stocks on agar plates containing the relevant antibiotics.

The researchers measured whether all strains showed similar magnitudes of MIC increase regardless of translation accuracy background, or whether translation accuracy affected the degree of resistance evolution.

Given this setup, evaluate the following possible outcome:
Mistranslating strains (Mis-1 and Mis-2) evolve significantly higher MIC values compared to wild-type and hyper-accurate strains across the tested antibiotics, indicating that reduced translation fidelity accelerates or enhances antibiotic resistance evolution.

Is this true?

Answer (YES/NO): NO